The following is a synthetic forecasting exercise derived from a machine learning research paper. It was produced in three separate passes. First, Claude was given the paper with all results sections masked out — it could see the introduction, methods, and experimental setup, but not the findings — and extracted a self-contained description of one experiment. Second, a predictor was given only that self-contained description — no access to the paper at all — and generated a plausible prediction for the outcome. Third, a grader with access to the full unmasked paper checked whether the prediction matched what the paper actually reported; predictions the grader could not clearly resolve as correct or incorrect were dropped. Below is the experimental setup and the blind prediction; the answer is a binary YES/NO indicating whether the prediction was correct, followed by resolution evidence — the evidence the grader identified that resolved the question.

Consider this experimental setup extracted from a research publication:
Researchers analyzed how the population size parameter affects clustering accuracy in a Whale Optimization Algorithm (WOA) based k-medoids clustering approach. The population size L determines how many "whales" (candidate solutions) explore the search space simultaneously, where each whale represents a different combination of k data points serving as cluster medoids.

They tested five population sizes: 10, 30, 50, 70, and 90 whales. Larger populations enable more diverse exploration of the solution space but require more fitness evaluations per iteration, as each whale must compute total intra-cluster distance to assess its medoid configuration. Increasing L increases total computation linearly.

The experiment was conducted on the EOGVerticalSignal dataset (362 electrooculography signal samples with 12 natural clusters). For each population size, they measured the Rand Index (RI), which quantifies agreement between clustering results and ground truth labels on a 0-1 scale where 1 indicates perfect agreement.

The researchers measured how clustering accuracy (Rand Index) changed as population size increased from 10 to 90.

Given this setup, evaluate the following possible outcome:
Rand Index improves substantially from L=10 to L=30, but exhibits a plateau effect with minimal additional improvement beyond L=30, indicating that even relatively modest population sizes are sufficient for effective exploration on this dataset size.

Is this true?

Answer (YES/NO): NO